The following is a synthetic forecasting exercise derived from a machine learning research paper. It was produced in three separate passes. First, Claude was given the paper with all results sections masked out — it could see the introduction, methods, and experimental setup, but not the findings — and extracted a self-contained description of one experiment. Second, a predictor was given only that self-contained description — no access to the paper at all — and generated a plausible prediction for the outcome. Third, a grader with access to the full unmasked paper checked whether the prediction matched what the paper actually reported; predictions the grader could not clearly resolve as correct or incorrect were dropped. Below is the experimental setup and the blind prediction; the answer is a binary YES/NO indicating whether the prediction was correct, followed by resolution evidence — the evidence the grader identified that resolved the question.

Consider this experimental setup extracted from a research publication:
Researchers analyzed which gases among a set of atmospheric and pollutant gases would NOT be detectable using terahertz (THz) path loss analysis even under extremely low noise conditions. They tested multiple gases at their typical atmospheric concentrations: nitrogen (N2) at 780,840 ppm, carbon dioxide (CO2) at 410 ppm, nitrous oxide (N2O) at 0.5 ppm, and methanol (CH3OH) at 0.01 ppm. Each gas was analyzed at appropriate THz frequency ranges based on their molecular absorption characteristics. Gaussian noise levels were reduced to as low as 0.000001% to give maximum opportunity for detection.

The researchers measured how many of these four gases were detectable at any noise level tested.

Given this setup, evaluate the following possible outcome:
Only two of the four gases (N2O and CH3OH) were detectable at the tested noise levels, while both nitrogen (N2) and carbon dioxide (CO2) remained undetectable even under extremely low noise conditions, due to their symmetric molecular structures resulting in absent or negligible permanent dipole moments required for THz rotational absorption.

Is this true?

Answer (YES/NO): NO